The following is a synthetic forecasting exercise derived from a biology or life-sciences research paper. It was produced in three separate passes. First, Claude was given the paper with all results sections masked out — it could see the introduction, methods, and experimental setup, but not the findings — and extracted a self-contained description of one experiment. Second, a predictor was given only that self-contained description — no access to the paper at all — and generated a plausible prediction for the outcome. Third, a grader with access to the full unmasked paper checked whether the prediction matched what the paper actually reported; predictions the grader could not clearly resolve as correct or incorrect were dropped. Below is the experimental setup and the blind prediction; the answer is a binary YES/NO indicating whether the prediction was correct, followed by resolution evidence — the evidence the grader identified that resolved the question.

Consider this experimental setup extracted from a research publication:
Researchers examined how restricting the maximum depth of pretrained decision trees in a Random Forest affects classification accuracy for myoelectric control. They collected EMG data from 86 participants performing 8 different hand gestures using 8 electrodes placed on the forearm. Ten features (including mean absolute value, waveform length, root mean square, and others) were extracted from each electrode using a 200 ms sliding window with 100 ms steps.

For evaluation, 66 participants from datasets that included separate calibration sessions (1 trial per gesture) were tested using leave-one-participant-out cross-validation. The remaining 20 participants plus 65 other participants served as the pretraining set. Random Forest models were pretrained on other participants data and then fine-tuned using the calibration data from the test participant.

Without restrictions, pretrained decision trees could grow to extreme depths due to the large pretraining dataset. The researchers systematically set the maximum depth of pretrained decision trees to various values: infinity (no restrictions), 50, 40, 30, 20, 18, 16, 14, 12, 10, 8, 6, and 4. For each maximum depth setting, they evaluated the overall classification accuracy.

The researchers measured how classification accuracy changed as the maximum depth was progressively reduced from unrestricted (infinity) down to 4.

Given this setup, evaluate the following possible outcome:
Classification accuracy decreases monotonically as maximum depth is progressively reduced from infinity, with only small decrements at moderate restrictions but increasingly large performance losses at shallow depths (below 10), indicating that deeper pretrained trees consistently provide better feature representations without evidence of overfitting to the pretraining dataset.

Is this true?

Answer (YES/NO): NO